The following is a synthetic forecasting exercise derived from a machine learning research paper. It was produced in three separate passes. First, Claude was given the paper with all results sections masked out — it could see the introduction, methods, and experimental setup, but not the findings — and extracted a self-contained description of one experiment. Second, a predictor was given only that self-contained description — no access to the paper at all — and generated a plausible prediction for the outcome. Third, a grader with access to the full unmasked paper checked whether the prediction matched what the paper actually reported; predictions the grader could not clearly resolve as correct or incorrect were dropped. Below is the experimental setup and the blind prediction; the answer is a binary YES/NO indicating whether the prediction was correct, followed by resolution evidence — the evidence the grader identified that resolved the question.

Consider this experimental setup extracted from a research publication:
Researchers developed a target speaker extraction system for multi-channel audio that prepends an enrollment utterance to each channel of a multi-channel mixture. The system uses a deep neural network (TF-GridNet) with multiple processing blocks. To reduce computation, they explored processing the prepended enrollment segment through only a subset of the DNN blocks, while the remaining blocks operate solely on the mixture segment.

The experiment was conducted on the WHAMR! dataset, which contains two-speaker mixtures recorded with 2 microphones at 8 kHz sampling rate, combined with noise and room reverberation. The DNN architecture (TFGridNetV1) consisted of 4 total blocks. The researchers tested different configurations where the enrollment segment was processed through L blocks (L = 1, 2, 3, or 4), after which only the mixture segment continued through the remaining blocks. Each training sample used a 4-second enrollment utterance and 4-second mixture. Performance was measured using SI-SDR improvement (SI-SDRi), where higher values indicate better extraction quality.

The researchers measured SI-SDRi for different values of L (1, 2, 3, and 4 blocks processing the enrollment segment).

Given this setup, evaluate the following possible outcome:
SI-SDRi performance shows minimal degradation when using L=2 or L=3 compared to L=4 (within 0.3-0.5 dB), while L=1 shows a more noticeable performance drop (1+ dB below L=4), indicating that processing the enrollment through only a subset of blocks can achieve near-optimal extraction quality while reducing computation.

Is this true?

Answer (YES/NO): NO